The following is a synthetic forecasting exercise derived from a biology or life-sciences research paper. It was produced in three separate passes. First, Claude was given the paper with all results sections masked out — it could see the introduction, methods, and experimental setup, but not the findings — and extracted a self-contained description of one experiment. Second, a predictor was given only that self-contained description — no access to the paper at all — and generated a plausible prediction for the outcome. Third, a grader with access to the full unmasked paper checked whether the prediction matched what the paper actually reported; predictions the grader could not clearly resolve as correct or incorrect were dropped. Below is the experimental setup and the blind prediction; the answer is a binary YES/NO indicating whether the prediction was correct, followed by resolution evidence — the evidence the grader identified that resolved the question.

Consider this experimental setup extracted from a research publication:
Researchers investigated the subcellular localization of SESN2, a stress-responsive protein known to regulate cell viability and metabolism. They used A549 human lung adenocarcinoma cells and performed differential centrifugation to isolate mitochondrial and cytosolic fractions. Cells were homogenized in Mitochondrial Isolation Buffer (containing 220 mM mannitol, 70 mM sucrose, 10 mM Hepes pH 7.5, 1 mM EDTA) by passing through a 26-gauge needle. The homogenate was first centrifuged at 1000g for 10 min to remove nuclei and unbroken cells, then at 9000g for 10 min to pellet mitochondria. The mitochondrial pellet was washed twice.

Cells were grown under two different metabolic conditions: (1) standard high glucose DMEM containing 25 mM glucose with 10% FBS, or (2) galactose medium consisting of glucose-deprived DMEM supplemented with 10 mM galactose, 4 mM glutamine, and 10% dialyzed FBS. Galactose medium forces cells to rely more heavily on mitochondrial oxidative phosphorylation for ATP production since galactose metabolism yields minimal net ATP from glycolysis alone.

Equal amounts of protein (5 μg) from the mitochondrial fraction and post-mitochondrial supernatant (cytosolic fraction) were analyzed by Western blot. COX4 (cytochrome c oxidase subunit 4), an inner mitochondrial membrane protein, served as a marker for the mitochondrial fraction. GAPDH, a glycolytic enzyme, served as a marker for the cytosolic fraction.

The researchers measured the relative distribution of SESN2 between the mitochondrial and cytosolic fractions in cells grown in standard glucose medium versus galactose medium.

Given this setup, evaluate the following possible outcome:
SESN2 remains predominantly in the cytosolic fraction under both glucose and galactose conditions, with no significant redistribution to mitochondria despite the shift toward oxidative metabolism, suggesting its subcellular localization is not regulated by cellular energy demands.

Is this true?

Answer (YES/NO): NO